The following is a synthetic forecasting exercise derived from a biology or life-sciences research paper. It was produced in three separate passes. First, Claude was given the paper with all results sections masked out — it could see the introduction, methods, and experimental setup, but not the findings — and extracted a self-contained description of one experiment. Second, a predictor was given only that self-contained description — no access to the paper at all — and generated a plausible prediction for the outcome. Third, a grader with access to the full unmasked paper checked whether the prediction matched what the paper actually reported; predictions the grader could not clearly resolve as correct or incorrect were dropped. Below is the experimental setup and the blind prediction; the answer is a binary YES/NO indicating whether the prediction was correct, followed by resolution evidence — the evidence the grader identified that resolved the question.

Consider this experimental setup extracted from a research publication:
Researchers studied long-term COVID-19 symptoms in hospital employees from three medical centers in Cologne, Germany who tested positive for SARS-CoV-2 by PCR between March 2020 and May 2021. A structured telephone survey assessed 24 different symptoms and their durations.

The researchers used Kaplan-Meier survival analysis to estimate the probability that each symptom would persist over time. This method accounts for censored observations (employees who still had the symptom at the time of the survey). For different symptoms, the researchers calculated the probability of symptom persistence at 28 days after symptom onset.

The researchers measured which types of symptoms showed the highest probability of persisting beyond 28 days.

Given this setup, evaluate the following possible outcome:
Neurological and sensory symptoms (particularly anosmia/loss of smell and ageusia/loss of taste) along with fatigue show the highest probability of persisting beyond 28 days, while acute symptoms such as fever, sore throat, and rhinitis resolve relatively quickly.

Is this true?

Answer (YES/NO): NO